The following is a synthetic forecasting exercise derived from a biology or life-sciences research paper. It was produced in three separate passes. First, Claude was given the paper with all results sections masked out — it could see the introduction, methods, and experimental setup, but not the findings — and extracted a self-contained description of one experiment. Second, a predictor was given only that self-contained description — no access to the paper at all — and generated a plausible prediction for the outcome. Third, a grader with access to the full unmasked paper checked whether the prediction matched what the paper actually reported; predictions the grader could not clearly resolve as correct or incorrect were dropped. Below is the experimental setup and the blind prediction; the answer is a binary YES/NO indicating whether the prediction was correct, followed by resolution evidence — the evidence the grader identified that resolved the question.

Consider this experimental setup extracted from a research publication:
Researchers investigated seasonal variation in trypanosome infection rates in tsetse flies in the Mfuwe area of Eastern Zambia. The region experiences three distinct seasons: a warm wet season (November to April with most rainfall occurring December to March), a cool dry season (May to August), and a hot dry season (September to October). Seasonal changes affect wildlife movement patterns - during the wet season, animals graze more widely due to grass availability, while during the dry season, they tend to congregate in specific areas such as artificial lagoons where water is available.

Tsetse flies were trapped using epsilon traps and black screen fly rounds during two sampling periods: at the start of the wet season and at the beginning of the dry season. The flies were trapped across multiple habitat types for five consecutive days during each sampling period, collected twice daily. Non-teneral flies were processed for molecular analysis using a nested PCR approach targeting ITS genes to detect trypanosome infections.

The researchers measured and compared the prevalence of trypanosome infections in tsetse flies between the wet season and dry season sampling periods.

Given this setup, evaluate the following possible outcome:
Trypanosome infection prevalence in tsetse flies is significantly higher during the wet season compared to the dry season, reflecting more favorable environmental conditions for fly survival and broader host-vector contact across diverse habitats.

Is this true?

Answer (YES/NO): NO